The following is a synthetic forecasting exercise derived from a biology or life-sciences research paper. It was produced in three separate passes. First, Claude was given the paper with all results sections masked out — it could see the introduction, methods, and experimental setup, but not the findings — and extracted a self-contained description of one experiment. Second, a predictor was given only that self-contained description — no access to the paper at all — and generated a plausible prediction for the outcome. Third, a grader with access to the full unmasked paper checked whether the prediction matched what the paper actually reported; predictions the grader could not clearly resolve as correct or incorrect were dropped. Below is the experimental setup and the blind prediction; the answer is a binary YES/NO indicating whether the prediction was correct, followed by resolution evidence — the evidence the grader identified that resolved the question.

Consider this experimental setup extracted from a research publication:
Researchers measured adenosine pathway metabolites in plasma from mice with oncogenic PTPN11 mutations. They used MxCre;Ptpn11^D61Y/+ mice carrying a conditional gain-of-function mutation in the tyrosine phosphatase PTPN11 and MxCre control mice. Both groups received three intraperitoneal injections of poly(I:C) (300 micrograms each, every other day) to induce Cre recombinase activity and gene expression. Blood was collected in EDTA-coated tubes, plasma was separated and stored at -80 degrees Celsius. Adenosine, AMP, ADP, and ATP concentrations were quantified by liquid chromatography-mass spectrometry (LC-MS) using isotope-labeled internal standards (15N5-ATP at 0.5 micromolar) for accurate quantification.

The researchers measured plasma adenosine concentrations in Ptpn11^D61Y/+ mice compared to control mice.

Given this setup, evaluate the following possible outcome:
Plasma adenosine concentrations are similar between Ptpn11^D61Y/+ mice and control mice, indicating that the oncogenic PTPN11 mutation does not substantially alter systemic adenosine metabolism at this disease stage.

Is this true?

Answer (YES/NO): YES